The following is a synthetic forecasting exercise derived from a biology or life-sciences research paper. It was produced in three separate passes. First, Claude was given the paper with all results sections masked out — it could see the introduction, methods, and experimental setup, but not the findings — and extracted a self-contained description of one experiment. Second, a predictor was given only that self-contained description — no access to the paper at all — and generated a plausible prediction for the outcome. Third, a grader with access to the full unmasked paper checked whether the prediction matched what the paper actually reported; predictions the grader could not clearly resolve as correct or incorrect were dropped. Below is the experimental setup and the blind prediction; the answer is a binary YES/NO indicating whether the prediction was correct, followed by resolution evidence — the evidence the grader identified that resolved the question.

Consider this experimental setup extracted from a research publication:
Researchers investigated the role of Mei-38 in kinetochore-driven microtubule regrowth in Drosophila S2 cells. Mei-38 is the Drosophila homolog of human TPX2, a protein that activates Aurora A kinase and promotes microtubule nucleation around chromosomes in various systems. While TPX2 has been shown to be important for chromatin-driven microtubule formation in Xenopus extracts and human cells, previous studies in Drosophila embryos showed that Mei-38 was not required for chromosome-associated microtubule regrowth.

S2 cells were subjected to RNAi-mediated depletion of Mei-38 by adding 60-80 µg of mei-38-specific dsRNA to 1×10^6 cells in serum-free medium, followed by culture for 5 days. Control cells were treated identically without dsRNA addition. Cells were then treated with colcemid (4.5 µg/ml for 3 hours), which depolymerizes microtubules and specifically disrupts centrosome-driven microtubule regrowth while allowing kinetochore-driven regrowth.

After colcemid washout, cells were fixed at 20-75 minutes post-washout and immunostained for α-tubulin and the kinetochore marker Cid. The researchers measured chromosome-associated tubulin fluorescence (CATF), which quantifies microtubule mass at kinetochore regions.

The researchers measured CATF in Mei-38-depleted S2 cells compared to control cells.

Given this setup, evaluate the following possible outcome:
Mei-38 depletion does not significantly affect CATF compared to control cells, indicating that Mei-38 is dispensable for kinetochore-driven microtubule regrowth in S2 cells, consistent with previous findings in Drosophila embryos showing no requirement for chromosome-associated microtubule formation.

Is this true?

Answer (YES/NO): NO